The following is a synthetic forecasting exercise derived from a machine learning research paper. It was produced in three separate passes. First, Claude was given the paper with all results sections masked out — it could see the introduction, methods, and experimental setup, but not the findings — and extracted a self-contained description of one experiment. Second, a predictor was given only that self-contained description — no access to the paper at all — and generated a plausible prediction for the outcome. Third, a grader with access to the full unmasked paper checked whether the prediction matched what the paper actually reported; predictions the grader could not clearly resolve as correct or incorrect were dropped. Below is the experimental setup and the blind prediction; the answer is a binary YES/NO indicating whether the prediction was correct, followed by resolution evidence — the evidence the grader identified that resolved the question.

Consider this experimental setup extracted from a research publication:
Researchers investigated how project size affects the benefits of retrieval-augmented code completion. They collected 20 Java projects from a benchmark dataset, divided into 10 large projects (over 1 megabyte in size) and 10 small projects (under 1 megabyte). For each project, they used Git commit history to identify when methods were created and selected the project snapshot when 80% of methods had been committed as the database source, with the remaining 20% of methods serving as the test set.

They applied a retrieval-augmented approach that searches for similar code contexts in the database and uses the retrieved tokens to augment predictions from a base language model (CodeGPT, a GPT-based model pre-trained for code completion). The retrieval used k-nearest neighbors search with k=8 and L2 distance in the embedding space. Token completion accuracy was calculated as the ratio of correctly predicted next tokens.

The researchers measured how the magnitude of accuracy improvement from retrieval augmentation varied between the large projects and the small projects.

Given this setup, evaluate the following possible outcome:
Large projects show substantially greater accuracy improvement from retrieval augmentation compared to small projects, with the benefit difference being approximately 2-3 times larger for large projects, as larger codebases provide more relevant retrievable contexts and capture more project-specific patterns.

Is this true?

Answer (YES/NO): NO